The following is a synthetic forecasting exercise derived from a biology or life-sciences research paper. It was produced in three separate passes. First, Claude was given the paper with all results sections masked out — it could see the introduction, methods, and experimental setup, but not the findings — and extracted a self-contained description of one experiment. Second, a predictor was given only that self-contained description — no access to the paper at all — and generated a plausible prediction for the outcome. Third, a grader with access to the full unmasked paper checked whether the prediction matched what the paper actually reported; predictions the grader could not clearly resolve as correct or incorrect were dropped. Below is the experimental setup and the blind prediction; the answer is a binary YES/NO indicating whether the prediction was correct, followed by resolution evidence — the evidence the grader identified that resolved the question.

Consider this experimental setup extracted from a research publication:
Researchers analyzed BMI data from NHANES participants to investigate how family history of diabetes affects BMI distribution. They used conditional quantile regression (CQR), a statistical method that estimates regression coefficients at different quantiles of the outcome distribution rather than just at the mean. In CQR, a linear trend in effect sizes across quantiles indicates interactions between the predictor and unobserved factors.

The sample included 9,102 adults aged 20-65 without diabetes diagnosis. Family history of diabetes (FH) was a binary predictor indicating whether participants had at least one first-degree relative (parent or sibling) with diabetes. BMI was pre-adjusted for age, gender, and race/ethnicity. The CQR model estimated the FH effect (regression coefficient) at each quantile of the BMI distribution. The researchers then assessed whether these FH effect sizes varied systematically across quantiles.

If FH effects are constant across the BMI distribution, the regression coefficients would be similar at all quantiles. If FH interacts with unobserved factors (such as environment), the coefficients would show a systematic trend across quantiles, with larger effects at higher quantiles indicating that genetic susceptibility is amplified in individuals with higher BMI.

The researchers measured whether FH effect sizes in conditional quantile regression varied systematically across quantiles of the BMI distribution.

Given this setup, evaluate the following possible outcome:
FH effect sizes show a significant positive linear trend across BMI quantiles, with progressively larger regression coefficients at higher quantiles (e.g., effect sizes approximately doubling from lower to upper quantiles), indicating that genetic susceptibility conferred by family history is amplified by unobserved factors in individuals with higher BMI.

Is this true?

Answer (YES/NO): YES